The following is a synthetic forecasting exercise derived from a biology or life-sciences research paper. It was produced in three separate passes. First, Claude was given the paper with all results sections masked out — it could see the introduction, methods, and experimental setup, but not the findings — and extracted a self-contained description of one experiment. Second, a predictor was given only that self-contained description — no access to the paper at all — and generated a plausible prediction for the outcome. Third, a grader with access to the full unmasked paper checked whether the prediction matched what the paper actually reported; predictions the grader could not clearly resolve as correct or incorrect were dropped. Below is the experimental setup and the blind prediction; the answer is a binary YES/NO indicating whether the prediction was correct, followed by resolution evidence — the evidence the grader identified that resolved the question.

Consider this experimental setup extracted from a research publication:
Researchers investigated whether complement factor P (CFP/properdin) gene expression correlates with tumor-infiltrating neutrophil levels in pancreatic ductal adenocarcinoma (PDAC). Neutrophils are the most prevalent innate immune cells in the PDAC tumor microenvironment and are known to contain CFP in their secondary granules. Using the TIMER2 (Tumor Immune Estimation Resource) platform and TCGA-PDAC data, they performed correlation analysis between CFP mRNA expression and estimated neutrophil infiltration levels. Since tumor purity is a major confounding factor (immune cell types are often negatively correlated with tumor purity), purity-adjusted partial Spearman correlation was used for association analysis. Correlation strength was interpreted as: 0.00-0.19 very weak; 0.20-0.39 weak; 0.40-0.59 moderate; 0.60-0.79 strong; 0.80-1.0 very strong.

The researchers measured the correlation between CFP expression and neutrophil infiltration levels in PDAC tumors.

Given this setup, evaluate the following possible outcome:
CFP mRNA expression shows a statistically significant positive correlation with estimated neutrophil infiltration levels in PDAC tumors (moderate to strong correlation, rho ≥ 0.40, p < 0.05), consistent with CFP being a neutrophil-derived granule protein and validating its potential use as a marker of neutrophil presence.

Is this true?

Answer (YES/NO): YES